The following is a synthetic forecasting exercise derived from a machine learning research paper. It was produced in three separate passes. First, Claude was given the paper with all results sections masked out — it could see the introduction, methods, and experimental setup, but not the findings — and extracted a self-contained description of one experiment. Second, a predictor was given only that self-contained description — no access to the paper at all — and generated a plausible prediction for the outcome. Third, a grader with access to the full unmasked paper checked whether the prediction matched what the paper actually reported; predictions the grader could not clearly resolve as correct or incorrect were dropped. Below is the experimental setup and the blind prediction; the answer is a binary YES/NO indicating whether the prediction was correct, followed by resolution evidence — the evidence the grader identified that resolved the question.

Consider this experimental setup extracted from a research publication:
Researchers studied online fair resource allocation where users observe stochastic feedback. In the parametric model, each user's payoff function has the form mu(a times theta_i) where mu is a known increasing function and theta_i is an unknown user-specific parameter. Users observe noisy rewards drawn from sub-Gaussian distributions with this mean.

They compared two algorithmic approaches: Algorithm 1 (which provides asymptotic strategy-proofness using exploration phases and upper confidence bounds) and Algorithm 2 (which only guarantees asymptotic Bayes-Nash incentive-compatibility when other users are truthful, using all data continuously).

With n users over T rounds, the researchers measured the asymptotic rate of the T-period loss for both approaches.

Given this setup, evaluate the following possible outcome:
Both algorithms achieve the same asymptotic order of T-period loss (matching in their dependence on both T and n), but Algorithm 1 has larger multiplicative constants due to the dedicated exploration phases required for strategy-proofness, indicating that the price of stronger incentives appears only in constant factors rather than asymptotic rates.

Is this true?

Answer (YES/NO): NO